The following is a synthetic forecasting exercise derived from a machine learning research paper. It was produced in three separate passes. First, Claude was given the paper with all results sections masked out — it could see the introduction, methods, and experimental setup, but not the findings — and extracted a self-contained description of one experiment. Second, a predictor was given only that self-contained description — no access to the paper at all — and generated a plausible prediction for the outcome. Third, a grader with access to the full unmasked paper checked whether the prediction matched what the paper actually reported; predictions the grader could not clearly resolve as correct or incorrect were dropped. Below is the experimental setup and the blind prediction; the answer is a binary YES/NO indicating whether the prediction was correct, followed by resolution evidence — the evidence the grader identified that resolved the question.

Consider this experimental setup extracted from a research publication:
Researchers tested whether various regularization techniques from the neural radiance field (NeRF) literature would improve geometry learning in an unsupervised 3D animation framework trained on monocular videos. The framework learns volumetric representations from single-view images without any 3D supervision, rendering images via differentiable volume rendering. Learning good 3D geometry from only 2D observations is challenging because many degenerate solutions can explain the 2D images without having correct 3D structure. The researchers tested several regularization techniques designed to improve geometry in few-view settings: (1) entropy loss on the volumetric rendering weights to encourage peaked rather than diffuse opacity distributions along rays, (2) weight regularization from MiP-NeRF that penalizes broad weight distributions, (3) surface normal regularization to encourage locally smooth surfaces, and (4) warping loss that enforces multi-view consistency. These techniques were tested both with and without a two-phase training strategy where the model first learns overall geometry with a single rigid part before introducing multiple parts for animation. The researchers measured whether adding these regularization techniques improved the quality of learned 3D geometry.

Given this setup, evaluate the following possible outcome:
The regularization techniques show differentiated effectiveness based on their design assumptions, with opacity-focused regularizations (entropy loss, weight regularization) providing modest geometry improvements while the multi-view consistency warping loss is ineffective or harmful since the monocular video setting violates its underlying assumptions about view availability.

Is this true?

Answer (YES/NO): NO